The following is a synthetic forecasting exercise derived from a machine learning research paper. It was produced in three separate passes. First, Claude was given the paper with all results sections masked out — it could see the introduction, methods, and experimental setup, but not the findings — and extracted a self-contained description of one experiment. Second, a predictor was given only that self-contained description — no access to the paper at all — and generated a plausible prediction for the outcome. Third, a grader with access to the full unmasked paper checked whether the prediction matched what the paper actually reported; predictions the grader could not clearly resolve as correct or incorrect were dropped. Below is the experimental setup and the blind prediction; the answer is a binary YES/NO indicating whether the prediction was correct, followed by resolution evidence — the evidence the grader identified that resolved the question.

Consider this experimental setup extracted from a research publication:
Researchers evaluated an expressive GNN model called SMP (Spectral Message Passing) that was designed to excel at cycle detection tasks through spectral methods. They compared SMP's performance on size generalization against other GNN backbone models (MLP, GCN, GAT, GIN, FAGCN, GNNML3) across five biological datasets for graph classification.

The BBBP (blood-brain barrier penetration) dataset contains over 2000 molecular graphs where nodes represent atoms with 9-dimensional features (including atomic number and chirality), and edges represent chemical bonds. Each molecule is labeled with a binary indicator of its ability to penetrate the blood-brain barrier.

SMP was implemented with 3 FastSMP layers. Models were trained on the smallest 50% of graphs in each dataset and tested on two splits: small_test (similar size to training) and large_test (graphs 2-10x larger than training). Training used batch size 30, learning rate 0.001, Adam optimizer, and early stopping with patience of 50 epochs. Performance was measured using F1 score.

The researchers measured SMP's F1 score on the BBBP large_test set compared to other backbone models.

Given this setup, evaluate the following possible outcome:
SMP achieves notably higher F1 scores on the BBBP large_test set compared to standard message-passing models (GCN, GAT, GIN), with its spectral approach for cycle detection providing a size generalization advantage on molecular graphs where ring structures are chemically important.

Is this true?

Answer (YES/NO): YES